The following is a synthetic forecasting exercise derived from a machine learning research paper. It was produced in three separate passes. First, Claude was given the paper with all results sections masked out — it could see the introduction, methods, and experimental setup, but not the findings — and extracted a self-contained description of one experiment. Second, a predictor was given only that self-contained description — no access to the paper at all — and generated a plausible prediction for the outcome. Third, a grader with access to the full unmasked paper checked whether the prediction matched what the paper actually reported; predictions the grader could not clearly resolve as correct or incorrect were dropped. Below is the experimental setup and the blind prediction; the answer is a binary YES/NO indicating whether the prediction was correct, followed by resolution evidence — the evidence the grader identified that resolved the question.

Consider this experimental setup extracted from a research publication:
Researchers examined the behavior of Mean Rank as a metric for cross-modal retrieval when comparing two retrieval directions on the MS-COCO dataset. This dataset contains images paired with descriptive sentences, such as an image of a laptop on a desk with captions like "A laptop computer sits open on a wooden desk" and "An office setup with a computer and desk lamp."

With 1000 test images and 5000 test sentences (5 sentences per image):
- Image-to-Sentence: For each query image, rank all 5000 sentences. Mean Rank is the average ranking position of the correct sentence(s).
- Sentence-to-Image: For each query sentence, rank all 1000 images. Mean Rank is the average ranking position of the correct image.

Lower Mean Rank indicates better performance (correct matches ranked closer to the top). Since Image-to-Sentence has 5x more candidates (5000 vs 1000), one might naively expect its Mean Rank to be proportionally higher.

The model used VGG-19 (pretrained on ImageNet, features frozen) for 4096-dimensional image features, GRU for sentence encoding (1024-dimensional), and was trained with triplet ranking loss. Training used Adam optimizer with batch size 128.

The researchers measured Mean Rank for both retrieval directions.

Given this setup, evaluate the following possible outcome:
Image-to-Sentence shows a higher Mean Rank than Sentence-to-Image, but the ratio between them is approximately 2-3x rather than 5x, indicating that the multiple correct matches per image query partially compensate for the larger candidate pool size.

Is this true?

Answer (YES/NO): NO